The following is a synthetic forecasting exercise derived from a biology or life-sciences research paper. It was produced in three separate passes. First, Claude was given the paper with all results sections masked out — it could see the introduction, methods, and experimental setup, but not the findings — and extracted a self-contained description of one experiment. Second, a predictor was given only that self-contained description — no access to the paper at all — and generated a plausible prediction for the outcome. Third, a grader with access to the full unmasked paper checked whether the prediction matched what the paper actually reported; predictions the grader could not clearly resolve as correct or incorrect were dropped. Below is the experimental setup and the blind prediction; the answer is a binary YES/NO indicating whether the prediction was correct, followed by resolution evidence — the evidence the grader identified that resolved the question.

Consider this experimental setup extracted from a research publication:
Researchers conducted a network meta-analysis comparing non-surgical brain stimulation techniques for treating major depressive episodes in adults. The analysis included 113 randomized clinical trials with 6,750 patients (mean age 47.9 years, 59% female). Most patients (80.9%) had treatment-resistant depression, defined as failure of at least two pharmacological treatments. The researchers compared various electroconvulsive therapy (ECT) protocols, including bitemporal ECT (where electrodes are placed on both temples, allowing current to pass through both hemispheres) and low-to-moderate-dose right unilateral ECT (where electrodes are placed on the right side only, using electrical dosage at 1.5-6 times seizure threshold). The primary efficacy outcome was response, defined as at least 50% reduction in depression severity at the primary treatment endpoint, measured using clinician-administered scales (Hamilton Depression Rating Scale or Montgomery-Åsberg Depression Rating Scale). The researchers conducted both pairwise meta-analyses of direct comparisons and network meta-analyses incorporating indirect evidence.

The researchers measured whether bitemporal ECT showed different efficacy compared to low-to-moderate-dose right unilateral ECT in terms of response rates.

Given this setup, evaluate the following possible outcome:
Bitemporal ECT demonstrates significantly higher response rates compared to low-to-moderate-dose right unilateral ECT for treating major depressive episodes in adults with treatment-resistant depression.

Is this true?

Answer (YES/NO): YES